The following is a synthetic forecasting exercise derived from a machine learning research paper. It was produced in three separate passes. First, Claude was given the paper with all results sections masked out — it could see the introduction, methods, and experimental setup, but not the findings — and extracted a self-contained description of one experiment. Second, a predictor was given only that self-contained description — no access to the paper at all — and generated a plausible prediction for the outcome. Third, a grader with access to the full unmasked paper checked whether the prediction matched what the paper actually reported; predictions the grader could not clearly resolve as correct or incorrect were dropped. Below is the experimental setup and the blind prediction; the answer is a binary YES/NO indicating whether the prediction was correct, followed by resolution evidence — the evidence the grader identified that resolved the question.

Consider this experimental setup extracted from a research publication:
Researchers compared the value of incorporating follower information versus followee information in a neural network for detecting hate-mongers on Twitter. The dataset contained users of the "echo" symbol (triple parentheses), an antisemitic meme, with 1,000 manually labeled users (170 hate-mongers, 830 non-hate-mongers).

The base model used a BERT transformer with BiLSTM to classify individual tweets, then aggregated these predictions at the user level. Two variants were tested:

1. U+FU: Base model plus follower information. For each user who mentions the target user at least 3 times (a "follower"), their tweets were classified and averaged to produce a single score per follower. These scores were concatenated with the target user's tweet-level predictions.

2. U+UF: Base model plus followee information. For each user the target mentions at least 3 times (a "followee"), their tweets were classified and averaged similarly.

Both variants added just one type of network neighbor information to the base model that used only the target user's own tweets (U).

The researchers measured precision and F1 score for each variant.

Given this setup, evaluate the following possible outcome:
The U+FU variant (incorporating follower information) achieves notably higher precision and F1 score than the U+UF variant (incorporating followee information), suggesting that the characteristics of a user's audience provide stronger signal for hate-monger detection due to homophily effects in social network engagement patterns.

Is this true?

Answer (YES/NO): NO